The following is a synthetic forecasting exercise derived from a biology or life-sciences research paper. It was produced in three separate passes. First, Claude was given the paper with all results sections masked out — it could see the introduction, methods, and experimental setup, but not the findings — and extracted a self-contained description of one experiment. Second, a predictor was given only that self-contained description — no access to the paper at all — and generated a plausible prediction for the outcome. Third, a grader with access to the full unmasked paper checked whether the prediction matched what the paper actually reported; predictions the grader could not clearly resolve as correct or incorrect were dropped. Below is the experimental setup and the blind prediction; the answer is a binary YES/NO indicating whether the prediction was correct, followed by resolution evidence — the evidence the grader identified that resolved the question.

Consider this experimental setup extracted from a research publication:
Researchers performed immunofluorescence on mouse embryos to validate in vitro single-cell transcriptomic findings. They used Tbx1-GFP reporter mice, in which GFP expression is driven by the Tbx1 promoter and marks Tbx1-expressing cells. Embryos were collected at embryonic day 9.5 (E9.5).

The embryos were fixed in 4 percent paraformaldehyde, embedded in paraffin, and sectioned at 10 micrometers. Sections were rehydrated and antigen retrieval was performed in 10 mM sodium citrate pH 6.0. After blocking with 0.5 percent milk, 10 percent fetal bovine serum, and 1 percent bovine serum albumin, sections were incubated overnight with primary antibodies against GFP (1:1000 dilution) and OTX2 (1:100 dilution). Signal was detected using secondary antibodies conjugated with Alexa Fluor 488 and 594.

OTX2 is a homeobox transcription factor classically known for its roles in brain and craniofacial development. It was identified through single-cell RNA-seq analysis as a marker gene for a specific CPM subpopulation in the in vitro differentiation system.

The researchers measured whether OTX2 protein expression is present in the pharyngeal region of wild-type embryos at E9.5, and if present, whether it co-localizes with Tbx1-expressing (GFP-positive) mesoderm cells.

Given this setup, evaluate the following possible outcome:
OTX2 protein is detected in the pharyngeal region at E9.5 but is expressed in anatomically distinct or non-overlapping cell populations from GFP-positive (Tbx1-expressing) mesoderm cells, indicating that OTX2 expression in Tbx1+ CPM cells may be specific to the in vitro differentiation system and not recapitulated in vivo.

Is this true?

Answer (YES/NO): NO